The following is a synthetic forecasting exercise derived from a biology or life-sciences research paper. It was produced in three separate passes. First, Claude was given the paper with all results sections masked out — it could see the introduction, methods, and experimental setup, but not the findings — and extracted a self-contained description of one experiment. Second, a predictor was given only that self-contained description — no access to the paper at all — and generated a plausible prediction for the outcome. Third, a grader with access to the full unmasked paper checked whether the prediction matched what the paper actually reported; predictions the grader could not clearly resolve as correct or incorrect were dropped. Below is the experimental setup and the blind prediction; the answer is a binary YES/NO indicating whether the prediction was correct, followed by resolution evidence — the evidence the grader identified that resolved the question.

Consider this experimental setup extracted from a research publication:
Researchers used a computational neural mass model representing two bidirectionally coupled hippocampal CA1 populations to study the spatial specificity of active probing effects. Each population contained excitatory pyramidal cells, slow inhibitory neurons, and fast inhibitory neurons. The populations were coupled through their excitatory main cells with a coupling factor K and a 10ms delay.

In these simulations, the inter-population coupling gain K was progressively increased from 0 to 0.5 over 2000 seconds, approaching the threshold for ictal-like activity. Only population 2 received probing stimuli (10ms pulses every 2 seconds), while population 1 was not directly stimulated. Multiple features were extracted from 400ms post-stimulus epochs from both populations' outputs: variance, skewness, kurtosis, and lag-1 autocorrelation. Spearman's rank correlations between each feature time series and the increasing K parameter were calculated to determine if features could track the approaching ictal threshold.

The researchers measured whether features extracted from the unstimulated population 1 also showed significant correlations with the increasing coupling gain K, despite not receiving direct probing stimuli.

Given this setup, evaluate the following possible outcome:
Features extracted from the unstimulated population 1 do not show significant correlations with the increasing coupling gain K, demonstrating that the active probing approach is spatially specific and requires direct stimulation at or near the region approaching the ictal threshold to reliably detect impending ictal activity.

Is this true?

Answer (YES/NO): YES